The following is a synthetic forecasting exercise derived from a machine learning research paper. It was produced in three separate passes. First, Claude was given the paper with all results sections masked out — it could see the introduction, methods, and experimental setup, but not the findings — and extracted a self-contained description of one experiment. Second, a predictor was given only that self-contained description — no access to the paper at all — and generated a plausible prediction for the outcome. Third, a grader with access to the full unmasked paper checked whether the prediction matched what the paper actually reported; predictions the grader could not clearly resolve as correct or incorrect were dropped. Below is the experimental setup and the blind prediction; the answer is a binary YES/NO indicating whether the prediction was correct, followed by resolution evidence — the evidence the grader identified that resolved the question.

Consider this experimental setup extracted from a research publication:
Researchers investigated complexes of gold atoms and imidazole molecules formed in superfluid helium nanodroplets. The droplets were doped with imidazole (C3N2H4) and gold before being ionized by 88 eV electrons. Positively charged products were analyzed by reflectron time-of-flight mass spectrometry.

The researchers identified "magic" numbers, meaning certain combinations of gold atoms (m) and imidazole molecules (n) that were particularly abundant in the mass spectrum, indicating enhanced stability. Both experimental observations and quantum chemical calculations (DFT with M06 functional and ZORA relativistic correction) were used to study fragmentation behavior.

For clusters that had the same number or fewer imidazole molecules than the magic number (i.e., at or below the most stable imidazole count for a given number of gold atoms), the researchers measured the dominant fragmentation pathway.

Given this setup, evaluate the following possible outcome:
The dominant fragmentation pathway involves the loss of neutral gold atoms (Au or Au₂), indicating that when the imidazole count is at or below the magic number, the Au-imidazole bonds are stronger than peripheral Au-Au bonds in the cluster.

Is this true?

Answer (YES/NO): YES